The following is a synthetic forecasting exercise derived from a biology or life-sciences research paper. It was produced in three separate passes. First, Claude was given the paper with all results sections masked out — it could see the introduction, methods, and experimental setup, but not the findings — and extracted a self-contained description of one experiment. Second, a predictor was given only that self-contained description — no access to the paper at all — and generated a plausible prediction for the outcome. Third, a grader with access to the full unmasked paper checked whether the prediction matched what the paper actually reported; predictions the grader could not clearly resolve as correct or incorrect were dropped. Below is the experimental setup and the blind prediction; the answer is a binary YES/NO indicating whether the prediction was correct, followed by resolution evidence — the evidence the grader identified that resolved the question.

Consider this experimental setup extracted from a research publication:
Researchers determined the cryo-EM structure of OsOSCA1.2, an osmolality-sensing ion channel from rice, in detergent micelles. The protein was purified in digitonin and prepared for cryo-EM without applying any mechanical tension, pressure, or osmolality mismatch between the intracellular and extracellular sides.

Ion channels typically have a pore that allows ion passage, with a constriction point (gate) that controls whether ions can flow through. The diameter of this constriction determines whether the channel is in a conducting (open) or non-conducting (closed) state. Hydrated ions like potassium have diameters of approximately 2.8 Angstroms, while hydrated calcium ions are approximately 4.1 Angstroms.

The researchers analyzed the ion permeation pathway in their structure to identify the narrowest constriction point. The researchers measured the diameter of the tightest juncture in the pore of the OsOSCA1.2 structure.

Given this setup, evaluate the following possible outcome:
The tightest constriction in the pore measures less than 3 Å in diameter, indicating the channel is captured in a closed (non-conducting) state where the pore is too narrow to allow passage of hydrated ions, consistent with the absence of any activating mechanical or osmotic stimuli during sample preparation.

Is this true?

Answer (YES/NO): YES